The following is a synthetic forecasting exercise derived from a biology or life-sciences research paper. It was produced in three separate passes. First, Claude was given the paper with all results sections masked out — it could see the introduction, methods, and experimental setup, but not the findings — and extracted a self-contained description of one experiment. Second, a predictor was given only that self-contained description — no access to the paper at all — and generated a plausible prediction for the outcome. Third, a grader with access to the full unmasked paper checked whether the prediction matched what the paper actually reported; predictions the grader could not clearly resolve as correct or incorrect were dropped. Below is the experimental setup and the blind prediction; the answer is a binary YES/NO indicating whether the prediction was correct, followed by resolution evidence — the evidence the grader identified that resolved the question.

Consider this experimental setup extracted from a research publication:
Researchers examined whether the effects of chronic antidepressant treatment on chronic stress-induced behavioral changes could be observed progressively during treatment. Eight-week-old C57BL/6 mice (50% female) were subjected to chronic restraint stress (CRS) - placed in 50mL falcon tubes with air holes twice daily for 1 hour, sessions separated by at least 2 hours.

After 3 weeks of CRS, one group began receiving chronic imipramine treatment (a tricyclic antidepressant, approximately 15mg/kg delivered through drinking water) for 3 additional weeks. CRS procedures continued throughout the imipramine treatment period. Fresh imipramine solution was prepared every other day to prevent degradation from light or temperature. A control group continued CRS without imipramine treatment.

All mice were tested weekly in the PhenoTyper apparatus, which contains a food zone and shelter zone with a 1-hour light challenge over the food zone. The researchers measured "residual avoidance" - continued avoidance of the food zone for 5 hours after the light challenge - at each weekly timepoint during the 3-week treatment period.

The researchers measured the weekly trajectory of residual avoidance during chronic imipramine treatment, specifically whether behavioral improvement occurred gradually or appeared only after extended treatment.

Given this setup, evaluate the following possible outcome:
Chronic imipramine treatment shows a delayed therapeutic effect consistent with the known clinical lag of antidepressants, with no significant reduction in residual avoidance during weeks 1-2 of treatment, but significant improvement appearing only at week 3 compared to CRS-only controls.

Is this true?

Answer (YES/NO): NO